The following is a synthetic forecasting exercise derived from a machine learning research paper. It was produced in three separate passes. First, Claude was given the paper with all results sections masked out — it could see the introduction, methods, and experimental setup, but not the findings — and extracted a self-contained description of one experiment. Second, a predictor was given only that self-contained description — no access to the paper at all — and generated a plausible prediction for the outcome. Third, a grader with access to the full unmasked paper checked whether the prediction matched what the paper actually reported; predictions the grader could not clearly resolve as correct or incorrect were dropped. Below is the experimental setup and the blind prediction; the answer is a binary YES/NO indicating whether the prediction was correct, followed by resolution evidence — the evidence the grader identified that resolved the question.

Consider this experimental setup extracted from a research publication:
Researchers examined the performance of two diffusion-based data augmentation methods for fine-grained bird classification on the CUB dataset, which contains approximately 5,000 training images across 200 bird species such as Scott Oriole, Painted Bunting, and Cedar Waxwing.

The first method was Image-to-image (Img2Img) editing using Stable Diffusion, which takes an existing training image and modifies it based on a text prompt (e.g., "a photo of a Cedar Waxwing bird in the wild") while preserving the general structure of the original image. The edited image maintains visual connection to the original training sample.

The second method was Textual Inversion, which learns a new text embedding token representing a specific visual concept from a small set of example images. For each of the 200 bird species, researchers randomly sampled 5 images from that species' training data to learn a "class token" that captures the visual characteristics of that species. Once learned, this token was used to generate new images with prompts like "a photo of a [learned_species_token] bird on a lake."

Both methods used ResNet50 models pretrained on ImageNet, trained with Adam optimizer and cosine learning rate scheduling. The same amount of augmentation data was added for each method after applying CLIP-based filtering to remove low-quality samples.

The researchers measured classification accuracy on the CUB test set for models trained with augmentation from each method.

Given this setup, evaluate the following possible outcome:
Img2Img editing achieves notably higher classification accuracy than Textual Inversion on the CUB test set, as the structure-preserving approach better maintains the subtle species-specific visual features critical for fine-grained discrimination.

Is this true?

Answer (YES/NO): YES